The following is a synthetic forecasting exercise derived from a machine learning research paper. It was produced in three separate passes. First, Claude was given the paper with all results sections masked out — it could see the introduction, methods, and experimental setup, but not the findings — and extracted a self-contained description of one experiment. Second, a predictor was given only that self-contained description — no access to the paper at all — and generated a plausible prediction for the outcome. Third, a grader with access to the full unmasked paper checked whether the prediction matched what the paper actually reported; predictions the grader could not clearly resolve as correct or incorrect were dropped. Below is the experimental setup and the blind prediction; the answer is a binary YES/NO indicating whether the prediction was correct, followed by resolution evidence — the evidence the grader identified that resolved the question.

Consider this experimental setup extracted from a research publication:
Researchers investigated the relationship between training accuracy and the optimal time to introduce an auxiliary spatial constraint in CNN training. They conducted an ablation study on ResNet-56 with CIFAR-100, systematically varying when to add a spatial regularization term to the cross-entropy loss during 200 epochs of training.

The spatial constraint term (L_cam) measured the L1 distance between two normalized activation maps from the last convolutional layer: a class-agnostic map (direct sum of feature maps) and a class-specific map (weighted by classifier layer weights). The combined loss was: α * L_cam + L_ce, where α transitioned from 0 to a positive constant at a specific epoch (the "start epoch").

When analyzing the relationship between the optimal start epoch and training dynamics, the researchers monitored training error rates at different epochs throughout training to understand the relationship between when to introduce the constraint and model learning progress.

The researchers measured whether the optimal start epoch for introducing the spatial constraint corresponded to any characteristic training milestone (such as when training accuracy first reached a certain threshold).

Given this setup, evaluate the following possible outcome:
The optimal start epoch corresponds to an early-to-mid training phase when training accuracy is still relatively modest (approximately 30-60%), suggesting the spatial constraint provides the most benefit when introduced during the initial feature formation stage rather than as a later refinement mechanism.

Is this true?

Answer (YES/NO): YES